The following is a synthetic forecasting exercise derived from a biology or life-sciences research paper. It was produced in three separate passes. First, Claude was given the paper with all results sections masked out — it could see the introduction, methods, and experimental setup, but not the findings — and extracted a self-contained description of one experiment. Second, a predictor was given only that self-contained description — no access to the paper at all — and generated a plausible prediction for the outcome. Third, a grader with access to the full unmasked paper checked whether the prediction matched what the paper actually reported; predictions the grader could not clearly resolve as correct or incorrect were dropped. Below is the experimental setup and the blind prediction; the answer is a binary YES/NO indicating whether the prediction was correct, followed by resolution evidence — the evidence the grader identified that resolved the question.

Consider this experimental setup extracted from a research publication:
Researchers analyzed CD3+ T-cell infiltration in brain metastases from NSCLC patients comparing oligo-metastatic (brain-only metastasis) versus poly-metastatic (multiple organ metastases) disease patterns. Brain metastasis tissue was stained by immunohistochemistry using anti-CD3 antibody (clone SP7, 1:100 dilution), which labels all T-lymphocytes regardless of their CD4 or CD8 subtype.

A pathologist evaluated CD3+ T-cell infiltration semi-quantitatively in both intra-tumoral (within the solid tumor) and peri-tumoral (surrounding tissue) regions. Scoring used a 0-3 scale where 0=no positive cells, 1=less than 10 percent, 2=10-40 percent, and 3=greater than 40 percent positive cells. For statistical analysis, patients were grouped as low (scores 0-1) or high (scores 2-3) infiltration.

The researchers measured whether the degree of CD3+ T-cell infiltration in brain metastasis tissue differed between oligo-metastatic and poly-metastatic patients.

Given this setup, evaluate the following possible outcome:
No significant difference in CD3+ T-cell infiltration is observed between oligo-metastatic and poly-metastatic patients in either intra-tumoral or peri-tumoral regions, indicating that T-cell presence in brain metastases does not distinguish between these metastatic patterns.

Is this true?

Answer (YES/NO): YES